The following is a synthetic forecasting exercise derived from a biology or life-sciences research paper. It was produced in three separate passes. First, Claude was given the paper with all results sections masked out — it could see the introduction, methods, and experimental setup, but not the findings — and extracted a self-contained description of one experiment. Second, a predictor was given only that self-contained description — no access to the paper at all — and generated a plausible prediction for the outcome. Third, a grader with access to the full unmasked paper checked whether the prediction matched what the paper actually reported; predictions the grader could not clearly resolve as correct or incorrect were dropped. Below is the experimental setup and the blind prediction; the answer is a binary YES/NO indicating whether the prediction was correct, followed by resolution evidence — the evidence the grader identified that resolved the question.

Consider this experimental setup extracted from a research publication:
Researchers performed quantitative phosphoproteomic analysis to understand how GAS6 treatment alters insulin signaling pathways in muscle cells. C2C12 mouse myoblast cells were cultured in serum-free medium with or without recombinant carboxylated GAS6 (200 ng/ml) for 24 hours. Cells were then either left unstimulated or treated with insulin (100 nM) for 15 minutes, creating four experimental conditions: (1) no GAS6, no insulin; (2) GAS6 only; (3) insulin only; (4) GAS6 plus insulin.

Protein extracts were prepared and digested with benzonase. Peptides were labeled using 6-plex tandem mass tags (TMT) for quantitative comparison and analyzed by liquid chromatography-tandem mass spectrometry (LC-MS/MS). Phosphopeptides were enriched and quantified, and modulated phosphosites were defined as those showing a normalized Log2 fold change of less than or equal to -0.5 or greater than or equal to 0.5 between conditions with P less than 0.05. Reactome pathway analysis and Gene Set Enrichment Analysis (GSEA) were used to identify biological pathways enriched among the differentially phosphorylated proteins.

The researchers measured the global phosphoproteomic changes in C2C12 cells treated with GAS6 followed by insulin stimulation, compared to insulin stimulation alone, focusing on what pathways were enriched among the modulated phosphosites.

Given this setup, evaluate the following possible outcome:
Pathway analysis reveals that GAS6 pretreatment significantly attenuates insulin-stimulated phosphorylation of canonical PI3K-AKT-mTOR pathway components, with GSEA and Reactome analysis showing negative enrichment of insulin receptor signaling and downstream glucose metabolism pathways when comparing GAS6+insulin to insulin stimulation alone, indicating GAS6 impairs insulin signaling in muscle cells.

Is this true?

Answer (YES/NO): NO